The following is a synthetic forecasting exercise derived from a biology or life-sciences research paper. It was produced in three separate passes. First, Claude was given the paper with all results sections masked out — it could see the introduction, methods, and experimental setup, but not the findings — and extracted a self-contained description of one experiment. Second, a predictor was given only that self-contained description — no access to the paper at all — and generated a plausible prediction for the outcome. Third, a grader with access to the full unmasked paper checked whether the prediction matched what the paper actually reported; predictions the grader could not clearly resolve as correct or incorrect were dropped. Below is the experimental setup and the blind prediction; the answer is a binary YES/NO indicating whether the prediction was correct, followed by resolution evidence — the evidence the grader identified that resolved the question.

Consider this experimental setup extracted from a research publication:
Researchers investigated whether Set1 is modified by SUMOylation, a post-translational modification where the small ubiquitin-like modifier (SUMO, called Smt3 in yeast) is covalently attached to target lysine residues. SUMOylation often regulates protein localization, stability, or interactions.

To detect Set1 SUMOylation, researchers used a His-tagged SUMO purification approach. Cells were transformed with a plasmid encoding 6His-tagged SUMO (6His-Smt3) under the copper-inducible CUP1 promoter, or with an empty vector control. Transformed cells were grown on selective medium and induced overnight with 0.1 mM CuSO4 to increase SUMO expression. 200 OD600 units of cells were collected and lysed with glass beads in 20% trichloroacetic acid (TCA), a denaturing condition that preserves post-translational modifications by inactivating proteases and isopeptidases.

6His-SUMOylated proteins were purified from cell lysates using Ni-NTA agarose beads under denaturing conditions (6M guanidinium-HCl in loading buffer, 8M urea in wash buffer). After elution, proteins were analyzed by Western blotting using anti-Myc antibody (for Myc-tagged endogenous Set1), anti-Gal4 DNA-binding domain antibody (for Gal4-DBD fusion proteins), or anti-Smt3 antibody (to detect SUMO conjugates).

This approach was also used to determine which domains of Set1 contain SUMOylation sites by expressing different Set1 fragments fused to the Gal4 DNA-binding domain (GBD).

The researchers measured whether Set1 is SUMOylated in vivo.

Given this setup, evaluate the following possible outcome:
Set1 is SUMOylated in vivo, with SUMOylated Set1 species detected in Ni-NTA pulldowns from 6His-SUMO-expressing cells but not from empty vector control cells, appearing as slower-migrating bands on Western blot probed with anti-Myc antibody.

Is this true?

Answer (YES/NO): YES